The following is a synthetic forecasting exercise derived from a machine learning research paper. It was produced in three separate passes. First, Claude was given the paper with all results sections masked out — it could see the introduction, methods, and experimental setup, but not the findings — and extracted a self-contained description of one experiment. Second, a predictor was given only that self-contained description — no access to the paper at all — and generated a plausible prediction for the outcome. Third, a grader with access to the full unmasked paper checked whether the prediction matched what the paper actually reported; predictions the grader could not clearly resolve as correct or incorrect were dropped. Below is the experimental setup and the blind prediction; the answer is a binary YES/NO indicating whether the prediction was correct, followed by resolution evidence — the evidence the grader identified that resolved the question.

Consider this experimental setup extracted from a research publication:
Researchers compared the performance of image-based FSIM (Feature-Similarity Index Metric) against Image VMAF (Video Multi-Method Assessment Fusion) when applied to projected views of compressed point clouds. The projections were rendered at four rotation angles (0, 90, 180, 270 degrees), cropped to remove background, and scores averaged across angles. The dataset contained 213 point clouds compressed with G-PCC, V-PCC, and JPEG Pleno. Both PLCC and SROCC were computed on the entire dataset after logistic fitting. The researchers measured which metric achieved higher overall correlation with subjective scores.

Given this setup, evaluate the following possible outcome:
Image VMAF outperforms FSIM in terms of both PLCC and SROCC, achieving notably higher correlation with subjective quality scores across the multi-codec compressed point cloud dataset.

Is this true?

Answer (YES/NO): NO